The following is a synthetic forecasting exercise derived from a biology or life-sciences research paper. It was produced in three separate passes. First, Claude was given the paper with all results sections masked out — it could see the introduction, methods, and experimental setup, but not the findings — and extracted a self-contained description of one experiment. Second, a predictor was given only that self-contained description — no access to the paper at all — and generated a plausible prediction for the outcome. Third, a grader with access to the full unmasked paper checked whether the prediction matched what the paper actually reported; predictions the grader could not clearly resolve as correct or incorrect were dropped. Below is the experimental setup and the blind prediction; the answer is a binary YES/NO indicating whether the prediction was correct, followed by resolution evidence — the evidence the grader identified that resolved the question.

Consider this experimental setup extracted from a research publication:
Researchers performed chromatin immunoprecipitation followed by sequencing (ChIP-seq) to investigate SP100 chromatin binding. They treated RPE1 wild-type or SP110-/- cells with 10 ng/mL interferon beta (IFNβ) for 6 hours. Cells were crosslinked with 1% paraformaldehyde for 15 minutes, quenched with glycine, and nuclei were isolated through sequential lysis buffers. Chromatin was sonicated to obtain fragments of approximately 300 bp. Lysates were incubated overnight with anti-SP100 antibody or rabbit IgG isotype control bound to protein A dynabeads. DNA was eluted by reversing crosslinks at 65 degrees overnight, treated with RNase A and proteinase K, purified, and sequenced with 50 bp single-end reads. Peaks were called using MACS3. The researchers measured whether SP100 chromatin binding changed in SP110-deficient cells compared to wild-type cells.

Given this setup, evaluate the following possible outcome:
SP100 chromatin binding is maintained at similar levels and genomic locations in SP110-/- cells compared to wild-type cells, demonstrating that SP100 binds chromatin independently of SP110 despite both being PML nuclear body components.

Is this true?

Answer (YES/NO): NO